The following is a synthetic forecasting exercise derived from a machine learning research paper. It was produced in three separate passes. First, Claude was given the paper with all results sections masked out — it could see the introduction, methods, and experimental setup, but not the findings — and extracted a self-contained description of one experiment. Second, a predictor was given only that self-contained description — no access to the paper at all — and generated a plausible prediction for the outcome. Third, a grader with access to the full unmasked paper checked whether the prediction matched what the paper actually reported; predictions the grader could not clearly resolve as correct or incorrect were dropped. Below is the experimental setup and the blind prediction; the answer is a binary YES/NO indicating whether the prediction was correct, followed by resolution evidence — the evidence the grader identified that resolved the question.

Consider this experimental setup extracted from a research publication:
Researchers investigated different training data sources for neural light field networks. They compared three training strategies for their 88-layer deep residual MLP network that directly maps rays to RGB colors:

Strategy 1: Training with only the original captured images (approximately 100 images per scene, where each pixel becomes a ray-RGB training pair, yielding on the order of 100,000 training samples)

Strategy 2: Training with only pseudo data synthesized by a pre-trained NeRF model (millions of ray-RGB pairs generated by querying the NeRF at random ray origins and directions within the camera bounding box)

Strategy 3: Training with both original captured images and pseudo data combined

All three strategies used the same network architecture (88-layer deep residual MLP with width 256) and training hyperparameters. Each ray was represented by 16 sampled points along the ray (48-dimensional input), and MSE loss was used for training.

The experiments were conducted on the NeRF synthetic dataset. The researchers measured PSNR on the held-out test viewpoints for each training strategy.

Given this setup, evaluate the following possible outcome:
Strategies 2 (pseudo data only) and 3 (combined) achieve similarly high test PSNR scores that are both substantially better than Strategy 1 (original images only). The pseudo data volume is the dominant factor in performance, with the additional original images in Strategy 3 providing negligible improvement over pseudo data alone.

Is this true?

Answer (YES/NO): NO